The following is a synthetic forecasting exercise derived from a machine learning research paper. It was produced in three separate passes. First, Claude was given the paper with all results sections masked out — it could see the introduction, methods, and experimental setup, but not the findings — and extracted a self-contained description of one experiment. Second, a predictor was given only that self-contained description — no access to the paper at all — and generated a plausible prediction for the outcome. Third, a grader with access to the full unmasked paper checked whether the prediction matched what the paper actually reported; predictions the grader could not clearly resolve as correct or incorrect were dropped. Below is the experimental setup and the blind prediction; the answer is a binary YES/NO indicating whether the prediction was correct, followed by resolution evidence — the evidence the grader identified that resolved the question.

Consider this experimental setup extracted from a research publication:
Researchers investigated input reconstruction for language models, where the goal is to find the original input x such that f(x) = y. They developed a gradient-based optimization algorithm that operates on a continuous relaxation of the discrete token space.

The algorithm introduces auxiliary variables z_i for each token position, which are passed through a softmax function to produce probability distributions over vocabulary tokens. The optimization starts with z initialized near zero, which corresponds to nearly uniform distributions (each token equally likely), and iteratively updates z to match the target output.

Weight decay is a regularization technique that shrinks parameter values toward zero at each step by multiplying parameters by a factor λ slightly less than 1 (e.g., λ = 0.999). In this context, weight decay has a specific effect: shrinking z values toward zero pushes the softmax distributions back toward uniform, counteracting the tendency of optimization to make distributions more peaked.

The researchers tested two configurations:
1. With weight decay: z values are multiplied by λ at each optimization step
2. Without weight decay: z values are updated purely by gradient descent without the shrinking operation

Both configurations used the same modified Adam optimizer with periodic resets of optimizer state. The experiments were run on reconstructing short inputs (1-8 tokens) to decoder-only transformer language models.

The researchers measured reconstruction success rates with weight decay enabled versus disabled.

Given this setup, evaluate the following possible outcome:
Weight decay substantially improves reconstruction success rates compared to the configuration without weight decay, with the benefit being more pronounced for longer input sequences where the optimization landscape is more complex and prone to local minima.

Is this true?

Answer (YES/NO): NO